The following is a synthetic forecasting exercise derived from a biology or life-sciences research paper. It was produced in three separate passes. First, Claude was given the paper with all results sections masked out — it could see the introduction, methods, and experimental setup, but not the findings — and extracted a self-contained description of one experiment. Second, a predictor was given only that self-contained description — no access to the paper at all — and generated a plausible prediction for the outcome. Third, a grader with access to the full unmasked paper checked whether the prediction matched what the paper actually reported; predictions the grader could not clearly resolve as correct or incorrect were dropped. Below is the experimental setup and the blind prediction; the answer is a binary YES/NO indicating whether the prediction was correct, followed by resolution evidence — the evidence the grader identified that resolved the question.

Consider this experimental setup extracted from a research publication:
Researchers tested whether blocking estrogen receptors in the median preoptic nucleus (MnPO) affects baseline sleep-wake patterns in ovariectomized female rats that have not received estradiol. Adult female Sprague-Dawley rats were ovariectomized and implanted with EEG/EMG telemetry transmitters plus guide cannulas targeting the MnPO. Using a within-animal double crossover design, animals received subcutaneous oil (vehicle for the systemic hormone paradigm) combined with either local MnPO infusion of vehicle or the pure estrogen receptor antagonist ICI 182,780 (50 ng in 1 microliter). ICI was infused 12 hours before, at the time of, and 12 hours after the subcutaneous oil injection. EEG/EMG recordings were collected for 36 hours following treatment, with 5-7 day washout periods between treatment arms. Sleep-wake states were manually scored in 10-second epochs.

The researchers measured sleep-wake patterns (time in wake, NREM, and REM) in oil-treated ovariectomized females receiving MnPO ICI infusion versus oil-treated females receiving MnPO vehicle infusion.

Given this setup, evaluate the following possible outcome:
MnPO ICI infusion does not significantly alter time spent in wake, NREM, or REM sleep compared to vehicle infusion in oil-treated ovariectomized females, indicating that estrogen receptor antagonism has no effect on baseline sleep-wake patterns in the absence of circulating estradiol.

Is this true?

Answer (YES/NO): YES